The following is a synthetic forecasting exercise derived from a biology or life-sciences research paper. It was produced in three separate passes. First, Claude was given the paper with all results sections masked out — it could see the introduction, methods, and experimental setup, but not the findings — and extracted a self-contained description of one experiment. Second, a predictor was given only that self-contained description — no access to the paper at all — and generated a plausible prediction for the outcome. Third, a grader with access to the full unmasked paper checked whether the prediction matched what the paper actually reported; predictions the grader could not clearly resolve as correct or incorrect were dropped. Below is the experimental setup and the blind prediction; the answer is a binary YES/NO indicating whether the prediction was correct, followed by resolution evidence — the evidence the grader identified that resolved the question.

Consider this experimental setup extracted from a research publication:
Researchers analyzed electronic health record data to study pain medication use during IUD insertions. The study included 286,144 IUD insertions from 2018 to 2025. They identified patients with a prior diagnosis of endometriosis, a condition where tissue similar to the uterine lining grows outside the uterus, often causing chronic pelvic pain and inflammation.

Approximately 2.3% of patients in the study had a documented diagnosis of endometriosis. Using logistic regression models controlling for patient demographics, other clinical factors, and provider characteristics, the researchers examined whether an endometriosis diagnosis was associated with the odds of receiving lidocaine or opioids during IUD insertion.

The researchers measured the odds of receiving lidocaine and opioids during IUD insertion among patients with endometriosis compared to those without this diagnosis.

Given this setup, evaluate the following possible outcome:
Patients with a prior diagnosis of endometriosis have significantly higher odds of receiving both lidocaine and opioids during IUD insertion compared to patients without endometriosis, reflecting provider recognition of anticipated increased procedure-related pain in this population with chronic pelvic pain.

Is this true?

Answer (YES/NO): YES